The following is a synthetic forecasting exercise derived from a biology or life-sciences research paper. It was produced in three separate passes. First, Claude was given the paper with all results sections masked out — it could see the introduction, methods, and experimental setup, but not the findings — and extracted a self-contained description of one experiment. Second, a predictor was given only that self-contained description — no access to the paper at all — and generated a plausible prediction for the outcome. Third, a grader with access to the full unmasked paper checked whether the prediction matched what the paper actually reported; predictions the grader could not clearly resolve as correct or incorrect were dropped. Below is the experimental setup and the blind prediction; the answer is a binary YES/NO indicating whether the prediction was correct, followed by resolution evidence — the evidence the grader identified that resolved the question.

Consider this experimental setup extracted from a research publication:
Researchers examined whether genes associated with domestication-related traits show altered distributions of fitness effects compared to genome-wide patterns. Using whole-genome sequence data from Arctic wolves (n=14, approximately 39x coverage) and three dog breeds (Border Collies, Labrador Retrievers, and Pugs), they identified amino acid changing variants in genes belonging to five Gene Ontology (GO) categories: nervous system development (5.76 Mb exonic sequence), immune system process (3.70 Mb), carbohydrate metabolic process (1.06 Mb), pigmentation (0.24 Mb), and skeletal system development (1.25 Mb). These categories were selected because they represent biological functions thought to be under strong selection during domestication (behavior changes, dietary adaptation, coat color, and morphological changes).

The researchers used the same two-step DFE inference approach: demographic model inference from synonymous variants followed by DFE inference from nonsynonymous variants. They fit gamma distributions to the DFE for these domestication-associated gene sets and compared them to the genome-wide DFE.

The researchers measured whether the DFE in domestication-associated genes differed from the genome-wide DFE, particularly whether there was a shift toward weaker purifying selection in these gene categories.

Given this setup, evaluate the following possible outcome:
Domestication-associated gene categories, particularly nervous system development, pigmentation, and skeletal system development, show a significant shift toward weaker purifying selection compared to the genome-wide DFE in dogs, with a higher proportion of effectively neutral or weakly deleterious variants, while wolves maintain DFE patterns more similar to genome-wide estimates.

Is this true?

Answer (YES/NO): NO